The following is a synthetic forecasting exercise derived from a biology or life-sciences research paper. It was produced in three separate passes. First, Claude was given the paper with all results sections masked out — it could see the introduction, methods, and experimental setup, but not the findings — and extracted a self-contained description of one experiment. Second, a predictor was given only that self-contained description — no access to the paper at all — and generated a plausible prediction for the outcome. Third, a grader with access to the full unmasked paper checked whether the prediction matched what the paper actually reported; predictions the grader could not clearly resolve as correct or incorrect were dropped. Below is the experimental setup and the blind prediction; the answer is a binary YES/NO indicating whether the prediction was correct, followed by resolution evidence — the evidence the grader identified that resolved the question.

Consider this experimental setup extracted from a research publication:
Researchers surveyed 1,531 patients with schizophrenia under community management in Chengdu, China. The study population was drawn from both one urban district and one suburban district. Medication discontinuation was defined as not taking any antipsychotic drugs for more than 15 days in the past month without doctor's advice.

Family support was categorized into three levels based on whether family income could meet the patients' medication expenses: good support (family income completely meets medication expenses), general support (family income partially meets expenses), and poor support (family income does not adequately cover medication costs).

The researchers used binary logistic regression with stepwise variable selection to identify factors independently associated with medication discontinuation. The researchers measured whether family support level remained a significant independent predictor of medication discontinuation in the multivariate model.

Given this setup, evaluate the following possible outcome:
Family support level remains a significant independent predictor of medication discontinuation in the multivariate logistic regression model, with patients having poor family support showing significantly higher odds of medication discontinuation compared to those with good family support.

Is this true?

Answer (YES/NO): NO